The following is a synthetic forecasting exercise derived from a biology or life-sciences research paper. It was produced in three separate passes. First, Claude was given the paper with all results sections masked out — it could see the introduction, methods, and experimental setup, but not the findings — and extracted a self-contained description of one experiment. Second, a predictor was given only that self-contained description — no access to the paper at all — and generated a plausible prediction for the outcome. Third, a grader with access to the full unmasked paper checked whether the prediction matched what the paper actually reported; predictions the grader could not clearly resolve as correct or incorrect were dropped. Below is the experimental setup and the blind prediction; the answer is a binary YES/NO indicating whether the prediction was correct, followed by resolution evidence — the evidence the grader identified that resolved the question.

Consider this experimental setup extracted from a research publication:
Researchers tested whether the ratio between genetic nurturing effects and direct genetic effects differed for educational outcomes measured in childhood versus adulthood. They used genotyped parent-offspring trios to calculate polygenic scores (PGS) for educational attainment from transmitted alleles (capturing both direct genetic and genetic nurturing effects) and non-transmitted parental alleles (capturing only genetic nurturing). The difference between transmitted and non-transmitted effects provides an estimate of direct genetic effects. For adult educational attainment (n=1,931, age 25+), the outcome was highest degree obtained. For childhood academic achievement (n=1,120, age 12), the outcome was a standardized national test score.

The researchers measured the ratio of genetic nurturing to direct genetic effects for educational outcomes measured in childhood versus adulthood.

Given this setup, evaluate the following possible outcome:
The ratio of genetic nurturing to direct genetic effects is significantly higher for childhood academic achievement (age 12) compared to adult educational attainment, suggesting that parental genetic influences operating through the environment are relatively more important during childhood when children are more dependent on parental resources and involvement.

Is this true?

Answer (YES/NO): NO